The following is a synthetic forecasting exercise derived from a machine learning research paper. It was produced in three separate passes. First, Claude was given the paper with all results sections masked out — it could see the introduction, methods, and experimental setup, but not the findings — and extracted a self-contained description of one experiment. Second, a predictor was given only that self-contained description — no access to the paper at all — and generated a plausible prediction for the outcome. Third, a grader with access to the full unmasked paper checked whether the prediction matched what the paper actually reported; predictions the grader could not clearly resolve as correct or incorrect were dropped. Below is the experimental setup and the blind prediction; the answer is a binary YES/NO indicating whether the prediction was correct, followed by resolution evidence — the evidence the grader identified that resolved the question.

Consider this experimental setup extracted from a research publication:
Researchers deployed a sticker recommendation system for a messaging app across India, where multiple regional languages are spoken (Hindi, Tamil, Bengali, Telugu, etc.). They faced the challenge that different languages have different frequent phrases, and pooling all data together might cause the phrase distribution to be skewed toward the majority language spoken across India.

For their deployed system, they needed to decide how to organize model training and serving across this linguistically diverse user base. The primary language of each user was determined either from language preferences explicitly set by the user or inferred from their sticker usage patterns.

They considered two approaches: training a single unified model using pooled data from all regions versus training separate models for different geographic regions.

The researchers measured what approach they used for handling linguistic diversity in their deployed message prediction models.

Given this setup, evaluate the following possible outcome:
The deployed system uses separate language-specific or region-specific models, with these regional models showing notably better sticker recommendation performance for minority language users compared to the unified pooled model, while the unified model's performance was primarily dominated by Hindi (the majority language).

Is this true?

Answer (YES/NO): NO